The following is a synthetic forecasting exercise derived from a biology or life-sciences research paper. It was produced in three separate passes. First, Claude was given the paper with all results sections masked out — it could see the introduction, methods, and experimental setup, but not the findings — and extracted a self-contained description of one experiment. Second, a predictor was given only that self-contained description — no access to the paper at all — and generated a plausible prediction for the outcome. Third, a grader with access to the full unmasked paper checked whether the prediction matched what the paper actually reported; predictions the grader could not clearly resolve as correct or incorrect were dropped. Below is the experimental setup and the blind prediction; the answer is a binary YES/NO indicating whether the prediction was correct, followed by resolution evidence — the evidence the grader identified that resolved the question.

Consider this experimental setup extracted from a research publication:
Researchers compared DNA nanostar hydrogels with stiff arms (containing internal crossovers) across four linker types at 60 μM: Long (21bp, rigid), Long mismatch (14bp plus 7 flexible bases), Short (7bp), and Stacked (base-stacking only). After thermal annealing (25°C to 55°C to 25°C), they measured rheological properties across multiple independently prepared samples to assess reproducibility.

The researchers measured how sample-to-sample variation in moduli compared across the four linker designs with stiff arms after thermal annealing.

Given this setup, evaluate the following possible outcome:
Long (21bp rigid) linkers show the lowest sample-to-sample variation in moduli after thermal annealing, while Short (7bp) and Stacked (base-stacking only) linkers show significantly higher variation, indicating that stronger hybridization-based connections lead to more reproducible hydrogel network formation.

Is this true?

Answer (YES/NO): NO